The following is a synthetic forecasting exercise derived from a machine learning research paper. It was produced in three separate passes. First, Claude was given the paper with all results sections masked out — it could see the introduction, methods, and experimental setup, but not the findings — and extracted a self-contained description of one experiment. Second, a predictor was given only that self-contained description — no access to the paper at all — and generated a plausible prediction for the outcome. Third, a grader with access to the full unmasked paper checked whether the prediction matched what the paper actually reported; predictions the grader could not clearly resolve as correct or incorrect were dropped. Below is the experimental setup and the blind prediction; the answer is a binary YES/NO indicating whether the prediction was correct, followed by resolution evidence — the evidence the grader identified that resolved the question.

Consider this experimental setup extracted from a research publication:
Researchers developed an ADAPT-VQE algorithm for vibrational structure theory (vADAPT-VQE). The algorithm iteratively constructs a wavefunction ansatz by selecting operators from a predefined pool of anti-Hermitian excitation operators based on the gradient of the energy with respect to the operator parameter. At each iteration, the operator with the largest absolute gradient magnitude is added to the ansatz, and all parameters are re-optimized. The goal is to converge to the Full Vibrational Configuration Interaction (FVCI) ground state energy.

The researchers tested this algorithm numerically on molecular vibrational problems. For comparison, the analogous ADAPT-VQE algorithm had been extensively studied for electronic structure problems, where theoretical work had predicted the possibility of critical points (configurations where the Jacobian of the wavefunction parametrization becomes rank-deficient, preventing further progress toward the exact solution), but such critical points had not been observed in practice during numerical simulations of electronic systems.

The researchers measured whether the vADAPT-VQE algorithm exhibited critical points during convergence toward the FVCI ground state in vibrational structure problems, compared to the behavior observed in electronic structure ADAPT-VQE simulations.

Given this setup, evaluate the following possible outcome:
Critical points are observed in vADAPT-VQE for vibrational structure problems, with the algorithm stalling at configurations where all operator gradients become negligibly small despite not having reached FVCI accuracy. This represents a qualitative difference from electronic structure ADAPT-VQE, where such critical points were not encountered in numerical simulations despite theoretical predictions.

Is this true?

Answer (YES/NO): YES